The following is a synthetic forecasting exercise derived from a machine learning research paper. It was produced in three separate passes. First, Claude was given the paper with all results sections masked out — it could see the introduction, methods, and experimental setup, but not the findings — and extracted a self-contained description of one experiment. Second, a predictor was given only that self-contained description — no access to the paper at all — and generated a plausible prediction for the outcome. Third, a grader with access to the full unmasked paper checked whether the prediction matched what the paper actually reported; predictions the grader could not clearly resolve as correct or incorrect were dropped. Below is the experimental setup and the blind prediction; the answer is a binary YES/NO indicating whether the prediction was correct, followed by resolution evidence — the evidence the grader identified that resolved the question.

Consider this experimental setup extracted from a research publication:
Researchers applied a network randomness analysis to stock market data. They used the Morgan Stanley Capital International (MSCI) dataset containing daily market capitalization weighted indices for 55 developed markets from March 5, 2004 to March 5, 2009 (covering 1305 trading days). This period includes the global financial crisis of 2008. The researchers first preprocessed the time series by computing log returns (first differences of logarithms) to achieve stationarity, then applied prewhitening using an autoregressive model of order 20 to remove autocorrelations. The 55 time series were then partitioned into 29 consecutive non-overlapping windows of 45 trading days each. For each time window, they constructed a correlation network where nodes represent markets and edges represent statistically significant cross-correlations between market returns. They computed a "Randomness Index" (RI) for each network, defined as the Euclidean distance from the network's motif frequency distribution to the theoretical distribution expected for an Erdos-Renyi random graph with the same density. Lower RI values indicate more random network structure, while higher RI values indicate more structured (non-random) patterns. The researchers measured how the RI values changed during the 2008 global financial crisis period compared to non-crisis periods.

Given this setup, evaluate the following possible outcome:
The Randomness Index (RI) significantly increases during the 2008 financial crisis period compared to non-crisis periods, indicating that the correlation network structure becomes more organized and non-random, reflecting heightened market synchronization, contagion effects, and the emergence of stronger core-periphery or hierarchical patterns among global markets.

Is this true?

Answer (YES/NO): NO